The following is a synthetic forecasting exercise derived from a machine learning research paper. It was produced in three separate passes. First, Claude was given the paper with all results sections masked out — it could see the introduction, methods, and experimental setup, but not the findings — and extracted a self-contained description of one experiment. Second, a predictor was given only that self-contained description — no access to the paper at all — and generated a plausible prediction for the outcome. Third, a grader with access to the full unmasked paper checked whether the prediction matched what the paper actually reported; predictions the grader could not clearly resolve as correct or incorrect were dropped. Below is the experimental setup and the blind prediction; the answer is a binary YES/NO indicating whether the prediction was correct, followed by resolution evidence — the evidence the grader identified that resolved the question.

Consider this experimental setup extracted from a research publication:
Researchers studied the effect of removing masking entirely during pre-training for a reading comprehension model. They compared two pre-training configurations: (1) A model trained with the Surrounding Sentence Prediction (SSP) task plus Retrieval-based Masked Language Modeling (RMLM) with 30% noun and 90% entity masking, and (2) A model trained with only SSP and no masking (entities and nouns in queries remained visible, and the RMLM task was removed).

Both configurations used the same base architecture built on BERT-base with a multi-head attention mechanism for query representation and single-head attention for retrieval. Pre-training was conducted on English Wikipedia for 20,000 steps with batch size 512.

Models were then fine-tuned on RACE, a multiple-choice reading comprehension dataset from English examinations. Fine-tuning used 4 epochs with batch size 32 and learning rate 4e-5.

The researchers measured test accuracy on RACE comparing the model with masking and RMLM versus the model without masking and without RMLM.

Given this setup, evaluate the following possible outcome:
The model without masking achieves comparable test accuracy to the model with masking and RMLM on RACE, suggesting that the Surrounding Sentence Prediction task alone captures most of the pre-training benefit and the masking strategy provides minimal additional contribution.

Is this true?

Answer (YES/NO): NO